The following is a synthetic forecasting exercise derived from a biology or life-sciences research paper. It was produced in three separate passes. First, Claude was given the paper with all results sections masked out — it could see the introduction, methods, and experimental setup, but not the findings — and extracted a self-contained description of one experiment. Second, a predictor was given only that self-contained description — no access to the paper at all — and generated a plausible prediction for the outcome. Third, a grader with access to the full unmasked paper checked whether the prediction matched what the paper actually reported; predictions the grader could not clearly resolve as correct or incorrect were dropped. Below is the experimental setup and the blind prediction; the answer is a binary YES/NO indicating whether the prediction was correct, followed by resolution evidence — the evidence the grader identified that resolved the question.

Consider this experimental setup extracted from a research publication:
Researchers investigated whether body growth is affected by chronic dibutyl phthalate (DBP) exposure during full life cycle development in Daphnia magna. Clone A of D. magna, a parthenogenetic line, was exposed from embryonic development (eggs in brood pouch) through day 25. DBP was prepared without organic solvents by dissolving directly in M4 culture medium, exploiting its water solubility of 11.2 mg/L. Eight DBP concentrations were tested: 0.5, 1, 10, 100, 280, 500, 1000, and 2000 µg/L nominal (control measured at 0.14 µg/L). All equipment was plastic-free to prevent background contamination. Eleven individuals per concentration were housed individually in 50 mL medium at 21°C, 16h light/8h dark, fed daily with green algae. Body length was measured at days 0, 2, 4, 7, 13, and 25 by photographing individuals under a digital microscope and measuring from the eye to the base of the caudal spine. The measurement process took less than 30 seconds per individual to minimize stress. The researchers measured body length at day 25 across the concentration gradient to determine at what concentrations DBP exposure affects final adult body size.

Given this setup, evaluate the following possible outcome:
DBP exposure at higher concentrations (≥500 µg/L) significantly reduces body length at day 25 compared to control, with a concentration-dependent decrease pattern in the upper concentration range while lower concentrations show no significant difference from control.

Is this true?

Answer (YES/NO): NO